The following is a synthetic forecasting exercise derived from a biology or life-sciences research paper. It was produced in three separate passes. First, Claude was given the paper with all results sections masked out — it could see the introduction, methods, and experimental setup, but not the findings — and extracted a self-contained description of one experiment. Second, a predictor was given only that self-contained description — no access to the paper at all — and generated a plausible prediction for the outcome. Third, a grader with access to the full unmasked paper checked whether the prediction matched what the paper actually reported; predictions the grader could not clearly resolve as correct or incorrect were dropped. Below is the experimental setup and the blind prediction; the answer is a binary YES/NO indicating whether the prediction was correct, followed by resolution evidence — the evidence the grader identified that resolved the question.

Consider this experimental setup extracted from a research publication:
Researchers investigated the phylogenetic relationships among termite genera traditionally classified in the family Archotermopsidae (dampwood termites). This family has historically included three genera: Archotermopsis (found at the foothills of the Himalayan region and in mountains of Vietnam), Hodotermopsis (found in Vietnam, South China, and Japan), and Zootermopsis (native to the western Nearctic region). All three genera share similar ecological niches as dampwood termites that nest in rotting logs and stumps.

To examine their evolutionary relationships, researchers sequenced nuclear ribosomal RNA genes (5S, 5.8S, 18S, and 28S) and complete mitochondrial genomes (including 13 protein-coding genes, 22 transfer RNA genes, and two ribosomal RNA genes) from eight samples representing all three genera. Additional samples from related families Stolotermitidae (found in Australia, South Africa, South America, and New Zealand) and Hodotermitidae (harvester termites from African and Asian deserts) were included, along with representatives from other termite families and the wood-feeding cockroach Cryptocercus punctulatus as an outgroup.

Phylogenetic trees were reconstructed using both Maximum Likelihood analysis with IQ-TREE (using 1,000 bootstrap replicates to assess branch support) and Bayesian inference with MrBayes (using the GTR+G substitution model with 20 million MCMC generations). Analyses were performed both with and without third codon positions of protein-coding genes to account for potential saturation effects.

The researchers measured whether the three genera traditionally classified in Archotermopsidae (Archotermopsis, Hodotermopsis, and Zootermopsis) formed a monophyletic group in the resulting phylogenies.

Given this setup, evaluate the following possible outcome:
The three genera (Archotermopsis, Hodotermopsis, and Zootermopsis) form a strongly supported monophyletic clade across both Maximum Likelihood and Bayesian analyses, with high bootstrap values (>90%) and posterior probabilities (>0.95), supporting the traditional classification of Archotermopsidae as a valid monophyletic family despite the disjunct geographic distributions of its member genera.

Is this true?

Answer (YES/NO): NO